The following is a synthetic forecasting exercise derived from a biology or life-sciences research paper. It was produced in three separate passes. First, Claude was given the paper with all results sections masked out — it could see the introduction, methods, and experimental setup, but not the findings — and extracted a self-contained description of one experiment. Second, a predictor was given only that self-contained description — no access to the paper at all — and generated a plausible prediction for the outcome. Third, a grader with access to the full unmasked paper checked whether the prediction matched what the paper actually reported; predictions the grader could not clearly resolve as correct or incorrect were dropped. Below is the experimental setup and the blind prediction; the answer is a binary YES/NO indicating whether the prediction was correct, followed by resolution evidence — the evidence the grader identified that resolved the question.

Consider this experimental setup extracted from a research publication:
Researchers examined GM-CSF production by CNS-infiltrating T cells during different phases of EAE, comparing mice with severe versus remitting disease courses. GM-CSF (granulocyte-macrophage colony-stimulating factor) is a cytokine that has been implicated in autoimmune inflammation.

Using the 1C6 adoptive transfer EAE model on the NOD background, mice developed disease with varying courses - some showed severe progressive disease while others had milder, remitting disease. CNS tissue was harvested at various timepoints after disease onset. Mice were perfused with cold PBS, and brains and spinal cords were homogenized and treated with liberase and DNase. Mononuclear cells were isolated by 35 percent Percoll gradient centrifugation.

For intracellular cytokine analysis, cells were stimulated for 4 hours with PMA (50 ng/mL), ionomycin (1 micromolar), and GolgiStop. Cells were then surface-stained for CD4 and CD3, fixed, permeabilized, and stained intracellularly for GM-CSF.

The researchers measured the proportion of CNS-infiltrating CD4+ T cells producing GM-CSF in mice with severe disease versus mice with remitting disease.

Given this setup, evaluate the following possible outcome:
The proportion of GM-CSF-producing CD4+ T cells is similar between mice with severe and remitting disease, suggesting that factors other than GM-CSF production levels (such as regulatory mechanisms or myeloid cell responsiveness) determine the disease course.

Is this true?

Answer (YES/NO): NO